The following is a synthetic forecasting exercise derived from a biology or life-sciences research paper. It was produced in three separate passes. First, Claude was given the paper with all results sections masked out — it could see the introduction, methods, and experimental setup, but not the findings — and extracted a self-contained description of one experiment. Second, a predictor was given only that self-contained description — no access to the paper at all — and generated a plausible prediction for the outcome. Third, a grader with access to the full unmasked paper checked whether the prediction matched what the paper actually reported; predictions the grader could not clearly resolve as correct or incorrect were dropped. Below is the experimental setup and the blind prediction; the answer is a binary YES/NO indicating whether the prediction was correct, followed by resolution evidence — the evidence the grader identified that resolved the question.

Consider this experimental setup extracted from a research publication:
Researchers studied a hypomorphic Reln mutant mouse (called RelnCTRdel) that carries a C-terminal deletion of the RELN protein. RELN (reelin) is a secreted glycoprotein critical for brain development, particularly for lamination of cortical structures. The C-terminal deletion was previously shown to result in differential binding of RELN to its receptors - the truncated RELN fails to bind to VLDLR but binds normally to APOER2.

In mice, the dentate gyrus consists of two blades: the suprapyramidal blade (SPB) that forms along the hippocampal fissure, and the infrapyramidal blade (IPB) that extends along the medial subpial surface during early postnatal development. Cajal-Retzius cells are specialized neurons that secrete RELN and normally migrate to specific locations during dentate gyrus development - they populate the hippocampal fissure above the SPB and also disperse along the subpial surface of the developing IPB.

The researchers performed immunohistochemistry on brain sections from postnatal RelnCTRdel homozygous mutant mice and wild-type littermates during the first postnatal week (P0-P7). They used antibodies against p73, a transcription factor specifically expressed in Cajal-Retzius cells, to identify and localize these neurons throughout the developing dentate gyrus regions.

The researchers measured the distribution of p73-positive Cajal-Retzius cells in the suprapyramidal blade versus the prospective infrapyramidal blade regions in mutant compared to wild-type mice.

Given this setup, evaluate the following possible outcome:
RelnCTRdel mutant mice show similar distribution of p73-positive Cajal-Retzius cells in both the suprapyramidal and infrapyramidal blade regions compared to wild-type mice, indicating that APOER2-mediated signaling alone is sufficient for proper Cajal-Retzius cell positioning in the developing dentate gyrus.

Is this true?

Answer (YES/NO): NO